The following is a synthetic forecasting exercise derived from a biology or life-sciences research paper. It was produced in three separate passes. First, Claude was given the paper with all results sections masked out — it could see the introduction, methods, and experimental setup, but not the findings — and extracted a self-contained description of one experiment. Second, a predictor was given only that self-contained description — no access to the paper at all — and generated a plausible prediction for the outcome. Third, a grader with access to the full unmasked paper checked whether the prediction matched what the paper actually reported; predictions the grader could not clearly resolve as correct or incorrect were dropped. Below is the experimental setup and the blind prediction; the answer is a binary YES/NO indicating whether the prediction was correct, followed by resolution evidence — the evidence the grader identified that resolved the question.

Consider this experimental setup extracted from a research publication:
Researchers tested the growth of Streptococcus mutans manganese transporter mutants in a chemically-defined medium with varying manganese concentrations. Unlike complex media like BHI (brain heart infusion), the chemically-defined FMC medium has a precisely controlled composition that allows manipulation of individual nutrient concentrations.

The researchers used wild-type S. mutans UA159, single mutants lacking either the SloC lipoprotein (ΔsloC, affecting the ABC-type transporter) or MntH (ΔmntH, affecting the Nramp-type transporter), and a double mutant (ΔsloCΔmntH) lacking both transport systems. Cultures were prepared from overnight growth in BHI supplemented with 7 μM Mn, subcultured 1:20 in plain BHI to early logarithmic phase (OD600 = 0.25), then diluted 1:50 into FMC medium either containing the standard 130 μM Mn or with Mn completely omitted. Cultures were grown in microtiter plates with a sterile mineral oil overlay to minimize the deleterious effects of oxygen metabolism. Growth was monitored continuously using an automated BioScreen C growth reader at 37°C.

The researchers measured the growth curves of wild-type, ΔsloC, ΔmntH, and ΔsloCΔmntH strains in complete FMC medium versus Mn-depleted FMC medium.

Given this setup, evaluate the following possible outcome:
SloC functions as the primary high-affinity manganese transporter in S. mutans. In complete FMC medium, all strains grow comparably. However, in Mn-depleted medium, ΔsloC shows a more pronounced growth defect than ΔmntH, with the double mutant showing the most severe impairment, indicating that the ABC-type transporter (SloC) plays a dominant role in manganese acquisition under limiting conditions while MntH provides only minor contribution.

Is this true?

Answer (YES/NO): NO